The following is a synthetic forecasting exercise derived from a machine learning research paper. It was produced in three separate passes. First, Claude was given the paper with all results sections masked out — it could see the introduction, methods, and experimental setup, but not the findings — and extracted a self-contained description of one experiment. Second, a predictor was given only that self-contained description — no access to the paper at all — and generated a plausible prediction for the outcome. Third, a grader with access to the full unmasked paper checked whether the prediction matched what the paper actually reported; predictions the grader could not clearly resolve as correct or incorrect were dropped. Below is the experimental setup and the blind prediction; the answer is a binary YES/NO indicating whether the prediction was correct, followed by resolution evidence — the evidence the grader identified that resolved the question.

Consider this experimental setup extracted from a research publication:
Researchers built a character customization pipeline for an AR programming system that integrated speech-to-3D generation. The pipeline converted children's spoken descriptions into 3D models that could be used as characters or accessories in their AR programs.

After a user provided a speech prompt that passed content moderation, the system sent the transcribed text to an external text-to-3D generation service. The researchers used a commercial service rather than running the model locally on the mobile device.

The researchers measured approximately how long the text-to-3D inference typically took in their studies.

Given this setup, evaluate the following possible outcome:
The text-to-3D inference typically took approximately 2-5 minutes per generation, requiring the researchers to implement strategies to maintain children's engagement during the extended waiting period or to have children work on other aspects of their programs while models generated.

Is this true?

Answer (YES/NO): YES